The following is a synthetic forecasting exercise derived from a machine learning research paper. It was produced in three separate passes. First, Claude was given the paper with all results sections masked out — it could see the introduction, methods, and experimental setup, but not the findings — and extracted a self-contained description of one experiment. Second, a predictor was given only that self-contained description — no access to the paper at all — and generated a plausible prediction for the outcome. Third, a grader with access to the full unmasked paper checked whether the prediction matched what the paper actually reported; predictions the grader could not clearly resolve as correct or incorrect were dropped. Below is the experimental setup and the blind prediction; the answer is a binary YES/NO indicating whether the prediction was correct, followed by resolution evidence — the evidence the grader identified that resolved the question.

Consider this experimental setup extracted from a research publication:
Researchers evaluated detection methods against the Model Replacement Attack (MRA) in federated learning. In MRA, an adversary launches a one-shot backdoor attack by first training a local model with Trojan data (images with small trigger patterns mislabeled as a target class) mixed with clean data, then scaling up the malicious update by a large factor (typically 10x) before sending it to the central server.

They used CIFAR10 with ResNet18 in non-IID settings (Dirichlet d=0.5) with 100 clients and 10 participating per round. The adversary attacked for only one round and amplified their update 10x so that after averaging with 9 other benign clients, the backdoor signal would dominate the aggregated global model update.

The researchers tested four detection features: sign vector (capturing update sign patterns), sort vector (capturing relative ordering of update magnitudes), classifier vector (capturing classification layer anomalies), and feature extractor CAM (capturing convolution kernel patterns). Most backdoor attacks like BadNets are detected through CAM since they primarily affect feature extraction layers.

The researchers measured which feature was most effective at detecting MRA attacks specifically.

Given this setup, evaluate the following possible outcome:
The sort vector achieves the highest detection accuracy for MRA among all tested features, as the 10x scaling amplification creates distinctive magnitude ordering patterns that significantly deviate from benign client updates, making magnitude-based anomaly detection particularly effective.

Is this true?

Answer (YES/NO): NO